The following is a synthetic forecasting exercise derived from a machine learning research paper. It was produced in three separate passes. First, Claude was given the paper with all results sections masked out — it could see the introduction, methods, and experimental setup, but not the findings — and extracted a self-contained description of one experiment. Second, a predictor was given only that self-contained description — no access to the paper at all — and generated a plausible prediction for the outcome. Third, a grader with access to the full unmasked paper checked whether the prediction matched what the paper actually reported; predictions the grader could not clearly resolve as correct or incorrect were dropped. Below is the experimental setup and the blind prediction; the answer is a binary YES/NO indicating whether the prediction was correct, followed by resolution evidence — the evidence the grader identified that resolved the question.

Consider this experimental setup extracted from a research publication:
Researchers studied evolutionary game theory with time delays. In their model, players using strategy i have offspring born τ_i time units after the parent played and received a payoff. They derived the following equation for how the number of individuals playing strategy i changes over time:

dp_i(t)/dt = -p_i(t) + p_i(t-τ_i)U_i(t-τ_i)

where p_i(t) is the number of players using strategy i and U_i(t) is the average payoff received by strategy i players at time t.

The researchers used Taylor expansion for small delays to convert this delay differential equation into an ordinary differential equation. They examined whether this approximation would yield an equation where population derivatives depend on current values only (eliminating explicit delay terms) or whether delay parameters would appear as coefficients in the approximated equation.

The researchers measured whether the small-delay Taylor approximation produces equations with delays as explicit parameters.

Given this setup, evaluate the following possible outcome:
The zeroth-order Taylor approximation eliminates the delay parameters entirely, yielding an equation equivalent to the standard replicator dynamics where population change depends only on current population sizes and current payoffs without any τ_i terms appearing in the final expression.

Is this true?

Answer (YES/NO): NO